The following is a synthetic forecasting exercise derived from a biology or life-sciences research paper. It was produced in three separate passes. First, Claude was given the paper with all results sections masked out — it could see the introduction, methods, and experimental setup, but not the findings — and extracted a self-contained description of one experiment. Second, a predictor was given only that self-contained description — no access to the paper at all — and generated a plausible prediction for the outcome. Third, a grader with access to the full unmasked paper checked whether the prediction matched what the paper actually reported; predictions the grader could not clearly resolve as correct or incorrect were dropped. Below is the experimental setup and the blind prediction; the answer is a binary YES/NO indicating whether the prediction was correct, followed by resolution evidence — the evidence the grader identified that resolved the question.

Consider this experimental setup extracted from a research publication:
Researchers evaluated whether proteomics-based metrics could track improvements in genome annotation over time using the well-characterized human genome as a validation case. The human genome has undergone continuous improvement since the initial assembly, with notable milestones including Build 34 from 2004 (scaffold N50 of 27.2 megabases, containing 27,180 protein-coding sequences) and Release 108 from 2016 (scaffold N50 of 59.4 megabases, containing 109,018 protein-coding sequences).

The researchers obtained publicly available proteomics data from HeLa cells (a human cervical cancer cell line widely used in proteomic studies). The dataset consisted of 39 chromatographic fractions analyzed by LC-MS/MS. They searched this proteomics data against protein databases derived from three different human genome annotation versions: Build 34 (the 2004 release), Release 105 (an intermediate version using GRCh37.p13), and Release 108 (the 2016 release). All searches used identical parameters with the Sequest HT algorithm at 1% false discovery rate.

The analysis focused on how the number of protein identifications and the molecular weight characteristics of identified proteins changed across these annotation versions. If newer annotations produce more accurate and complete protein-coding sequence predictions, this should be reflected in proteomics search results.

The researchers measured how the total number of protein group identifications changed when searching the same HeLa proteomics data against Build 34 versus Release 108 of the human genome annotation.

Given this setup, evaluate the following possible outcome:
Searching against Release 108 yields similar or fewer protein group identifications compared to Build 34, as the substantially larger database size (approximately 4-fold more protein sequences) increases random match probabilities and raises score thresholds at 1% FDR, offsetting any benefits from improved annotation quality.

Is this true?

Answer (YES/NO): NO